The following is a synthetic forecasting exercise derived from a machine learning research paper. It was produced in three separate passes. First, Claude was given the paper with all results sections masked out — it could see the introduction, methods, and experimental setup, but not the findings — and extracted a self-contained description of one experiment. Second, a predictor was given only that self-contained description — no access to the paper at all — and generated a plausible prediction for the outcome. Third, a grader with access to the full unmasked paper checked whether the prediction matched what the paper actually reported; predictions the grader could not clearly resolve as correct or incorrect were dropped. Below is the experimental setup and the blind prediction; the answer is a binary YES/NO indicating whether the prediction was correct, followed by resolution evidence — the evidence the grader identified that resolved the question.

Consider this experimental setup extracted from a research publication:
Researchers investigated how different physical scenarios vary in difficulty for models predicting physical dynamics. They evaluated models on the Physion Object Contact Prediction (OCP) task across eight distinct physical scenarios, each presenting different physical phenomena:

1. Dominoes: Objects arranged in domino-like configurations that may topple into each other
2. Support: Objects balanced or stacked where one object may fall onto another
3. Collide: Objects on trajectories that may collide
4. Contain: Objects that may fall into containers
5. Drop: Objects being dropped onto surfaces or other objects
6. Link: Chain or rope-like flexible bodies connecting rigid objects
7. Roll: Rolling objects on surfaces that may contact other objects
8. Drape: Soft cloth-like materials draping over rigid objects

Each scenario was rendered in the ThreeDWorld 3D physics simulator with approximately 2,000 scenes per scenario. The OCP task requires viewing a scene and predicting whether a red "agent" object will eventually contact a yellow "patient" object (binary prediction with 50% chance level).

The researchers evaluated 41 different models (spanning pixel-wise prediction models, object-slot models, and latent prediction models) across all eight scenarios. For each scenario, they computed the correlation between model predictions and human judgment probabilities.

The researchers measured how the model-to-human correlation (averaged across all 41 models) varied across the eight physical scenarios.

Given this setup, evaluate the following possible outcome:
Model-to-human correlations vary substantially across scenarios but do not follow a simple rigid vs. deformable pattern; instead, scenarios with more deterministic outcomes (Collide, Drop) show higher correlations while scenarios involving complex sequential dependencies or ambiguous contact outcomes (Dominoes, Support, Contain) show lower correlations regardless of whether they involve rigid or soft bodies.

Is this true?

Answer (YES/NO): NO